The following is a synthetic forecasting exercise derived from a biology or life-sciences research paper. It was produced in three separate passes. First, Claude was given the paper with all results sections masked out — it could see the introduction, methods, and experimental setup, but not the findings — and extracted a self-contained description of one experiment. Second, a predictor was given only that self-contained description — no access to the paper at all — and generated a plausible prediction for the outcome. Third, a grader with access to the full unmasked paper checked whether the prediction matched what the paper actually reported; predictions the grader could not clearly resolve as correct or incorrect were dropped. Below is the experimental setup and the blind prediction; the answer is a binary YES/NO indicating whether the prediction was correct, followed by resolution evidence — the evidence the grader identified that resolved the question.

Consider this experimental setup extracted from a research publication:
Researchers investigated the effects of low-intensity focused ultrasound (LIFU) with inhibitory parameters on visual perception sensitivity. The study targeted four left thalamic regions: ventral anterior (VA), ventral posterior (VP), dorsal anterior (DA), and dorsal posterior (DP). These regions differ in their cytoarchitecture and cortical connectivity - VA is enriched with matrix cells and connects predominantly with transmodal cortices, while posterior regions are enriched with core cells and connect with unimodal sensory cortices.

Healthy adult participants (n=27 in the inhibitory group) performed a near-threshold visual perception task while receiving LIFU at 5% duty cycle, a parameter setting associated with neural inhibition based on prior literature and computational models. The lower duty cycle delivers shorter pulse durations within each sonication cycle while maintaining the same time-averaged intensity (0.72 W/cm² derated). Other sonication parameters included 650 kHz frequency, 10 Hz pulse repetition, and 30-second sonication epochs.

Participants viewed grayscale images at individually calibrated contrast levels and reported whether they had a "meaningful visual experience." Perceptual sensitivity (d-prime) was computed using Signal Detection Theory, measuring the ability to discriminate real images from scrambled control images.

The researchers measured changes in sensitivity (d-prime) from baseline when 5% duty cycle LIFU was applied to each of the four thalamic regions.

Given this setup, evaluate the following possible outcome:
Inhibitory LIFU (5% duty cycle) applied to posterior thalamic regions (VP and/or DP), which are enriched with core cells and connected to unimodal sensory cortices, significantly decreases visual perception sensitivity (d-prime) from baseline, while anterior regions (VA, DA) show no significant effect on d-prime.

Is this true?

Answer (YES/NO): NO